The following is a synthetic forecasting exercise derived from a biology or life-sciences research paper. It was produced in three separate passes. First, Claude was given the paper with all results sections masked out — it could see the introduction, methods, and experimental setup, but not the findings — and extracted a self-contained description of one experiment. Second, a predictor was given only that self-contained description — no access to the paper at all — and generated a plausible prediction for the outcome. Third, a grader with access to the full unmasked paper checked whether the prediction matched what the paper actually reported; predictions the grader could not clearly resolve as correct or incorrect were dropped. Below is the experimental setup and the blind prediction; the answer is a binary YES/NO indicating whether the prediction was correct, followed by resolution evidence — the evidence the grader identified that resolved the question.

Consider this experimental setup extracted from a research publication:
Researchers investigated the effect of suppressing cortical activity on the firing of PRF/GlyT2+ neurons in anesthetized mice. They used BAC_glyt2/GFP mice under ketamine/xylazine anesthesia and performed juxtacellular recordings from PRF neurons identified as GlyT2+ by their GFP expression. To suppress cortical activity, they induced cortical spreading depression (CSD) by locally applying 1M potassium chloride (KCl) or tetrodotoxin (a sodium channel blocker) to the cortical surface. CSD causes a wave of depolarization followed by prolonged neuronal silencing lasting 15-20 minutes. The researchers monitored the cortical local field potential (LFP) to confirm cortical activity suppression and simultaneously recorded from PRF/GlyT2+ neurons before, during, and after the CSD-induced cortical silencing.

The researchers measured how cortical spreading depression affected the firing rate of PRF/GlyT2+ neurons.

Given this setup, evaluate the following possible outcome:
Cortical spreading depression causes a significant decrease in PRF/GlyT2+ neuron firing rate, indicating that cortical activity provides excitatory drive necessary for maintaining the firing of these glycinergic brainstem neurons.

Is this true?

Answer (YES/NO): NO